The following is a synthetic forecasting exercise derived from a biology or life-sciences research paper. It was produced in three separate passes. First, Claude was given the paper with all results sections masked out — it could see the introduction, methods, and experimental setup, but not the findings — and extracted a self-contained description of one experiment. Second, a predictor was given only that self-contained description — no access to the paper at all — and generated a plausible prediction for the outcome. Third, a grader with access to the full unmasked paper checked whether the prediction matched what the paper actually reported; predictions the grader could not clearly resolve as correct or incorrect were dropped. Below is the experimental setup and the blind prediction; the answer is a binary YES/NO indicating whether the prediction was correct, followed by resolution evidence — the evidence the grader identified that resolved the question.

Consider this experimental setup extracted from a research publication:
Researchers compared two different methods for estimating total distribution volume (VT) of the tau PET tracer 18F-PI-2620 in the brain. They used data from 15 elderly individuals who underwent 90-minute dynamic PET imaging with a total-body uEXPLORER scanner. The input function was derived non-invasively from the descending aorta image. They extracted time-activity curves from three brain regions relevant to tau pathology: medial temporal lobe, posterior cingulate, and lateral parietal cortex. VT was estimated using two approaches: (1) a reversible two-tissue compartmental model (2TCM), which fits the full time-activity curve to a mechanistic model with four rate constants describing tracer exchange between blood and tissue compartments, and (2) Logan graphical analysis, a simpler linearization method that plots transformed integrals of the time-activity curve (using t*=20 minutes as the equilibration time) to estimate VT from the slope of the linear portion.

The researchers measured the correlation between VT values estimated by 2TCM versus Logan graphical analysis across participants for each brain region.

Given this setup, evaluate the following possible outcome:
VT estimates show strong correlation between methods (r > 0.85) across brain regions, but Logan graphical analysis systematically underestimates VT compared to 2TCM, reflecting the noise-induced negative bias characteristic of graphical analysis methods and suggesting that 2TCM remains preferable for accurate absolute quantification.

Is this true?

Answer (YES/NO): NO